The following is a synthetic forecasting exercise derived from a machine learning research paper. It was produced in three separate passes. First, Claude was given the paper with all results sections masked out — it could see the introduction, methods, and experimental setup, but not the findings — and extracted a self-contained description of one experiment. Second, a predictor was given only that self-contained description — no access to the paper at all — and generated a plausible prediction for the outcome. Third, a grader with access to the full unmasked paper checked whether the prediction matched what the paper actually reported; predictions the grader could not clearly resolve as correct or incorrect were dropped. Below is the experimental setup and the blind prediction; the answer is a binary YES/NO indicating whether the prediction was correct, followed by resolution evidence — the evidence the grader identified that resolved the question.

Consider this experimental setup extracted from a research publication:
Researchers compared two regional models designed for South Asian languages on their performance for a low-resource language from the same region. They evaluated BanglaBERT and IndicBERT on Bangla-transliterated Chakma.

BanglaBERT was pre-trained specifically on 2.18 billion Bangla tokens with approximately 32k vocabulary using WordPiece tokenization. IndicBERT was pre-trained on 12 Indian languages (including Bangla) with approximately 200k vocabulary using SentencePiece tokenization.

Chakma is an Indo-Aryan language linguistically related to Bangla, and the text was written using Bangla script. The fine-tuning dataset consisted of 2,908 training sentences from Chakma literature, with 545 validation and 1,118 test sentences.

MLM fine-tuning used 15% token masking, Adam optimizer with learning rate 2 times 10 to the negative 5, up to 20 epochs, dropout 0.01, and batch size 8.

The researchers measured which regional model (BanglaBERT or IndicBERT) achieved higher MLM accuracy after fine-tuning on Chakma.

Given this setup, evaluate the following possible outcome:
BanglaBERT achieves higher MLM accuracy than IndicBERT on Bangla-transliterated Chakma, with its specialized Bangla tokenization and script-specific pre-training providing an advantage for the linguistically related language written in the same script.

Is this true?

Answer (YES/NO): YES